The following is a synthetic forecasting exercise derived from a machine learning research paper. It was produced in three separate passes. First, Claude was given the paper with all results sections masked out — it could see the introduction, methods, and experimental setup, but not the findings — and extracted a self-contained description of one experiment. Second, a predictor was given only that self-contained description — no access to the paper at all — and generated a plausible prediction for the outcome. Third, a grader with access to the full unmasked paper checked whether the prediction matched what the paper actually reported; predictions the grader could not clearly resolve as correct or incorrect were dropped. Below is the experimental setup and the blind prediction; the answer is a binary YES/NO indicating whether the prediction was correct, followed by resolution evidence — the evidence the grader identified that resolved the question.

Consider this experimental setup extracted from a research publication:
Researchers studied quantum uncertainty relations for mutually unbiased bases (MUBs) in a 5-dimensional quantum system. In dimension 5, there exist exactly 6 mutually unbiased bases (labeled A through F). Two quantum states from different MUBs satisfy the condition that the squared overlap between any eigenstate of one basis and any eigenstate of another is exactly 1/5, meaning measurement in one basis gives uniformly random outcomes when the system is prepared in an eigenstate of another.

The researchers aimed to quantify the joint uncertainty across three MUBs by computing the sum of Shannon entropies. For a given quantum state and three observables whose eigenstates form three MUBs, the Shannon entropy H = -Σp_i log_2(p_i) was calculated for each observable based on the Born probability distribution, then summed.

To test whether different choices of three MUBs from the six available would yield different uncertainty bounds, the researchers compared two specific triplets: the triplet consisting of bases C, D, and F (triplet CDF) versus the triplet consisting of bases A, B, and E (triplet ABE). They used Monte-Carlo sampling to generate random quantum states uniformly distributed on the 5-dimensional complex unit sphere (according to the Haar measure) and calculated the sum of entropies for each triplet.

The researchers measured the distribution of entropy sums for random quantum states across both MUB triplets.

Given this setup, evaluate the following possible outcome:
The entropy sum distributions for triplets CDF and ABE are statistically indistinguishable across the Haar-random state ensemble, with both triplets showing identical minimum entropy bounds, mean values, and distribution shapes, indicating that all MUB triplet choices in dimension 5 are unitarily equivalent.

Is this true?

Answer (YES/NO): NO